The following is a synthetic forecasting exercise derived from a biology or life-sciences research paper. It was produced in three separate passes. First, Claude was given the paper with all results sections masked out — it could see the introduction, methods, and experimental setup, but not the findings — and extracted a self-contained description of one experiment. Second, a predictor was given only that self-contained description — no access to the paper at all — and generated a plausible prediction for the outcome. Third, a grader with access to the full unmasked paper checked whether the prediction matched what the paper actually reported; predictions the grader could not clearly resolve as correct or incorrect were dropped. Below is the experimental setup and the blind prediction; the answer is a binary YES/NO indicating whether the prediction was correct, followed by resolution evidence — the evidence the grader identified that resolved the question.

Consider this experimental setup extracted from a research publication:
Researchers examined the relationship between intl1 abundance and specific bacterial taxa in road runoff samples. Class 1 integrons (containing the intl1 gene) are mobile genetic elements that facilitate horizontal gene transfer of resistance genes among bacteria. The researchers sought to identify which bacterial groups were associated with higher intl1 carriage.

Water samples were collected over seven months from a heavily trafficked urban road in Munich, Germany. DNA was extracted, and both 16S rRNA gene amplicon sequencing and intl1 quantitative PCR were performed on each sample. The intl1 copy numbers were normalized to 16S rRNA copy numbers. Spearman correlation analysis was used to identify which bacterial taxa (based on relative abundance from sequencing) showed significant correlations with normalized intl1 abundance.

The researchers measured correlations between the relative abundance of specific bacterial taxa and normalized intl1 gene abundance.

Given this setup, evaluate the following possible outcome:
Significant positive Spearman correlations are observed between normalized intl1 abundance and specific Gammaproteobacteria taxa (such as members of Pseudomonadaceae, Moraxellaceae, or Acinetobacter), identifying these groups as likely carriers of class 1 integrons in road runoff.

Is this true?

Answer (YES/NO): NO